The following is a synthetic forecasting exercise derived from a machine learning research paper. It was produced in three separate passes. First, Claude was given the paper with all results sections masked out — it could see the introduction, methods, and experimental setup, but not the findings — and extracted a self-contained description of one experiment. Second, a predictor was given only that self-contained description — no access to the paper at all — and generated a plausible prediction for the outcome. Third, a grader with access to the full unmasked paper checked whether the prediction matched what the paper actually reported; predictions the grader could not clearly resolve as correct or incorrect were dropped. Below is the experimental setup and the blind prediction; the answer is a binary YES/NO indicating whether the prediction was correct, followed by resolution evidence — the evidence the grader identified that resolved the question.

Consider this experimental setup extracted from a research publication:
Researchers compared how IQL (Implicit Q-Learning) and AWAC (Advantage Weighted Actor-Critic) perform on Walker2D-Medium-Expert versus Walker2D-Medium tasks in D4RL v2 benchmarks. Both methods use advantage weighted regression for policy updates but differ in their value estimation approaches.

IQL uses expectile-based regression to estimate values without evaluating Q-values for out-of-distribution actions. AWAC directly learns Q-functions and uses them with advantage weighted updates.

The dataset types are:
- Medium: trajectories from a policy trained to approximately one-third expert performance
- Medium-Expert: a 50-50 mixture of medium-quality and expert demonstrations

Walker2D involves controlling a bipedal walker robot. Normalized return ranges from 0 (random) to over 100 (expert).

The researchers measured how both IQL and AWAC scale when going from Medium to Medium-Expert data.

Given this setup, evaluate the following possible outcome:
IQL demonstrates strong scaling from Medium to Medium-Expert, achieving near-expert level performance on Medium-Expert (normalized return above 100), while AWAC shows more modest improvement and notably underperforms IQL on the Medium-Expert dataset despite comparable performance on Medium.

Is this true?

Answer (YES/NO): NO